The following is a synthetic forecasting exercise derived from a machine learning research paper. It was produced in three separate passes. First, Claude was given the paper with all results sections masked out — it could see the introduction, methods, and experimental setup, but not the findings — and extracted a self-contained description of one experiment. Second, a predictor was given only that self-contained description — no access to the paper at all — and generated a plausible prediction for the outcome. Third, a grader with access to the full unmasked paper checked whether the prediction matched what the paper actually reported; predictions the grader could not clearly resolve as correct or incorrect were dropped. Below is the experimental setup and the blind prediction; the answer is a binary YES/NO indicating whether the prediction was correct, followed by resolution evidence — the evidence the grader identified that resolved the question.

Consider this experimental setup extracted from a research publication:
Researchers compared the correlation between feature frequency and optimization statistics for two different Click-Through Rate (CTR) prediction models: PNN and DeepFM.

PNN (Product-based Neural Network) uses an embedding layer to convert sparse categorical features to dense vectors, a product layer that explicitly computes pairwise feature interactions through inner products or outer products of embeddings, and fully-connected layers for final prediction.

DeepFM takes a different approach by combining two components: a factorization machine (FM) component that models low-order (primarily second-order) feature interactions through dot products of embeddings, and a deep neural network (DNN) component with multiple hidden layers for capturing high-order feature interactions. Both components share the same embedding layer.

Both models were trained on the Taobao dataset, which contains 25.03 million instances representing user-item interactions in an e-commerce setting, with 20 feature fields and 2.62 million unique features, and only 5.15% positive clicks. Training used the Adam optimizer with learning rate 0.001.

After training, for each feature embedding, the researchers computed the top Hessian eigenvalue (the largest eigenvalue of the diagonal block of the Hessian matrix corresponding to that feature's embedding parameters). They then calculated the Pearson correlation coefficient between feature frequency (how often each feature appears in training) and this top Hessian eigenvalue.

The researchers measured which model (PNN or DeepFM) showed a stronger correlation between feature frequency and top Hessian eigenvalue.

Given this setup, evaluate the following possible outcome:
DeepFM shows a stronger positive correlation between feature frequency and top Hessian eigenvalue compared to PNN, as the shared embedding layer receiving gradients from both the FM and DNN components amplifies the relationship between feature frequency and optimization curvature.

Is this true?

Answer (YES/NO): NO